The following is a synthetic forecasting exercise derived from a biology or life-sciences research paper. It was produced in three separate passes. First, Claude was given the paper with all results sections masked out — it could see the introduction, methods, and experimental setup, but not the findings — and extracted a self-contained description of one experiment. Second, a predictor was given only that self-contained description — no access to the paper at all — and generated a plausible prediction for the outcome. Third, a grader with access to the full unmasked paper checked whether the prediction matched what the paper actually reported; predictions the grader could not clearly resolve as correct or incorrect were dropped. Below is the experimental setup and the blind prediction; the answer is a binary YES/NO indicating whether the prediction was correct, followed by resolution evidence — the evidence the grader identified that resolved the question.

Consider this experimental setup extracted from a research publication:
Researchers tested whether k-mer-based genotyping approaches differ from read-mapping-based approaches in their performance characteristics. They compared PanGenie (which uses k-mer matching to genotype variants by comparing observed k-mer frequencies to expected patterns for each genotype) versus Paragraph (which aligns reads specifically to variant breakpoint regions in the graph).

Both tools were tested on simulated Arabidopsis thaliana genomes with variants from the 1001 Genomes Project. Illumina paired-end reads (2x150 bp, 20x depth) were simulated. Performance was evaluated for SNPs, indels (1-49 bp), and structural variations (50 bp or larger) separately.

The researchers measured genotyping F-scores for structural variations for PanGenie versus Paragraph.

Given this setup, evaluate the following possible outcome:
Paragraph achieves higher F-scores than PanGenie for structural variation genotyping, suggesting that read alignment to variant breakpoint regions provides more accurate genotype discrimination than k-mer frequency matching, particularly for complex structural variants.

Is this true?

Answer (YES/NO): YES